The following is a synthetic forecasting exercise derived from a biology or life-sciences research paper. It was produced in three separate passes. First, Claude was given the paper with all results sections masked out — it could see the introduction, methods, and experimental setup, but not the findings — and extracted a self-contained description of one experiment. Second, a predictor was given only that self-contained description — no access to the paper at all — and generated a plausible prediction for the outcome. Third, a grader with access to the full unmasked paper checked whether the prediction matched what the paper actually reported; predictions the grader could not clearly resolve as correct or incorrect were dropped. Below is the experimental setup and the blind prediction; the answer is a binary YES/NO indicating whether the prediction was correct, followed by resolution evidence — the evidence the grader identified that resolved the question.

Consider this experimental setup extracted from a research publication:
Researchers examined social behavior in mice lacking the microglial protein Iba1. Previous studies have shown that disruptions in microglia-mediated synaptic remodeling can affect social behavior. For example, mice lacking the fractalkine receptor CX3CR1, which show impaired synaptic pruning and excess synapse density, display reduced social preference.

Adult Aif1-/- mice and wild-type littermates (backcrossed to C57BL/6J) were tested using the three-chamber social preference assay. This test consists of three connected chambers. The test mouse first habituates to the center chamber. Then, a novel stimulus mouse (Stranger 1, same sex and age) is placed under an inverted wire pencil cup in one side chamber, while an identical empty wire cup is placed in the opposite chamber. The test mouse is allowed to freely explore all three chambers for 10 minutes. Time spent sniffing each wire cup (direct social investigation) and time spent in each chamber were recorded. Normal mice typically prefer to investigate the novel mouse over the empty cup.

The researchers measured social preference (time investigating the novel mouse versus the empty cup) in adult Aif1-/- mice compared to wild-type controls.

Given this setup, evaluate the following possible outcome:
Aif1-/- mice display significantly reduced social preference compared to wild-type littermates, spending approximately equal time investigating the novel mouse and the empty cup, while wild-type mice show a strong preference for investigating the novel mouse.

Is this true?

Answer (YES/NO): YES